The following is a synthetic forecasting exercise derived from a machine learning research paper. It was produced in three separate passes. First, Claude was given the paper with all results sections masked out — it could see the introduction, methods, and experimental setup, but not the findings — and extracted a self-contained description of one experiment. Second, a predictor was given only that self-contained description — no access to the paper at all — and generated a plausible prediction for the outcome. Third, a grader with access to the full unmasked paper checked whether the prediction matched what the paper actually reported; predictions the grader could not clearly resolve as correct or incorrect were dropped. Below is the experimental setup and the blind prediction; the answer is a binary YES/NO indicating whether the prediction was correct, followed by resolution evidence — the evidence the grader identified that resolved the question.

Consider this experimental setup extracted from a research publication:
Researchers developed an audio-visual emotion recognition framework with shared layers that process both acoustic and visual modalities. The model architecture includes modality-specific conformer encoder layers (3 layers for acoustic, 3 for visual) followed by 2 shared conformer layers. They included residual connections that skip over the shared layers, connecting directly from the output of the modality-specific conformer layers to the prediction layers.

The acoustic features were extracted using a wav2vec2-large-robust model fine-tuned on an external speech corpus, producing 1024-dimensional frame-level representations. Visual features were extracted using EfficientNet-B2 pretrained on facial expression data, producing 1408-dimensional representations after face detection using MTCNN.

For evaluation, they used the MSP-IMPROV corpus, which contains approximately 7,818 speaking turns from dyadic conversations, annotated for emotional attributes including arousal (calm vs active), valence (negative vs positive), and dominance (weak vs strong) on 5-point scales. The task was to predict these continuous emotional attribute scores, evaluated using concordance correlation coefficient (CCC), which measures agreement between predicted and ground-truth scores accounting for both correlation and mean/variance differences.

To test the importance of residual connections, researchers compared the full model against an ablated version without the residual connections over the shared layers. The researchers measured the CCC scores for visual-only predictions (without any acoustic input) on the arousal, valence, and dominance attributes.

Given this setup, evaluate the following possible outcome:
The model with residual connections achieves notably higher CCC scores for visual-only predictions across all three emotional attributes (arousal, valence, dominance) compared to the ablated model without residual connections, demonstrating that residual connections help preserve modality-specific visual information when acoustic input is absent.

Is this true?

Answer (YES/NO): YES